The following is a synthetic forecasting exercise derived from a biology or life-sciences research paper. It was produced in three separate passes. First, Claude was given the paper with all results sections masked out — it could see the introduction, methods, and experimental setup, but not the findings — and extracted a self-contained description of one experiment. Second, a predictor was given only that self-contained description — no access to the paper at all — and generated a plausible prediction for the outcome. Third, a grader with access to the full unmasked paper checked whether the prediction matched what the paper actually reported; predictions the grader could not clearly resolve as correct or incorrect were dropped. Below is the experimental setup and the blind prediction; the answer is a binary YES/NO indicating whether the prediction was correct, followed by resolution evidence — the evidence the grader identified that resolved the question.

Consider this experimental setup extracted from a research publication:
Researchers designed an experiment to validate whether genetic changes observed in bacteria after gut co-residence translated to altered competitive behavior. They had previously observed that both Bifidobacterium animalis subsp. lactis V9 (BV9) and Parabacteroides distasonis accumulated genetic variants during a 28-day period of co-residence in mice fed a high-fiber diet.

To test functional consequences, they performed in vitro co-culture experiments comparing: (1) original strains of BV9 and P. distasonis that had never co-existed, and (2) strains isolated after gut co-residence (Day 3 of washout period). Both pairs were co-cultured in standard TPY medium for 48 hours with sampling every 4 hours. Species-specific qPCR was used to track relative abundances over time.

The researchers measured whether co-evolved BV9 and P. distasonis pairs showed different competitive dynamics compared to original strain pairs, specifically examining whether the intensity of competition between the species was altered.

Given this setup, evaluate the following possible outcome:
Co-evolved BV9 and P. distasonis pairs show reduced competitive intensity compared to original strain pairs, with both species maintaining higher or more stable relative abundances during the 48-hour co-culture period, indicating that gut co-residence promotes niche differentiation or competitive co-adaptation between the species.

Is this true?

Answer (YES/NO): NO